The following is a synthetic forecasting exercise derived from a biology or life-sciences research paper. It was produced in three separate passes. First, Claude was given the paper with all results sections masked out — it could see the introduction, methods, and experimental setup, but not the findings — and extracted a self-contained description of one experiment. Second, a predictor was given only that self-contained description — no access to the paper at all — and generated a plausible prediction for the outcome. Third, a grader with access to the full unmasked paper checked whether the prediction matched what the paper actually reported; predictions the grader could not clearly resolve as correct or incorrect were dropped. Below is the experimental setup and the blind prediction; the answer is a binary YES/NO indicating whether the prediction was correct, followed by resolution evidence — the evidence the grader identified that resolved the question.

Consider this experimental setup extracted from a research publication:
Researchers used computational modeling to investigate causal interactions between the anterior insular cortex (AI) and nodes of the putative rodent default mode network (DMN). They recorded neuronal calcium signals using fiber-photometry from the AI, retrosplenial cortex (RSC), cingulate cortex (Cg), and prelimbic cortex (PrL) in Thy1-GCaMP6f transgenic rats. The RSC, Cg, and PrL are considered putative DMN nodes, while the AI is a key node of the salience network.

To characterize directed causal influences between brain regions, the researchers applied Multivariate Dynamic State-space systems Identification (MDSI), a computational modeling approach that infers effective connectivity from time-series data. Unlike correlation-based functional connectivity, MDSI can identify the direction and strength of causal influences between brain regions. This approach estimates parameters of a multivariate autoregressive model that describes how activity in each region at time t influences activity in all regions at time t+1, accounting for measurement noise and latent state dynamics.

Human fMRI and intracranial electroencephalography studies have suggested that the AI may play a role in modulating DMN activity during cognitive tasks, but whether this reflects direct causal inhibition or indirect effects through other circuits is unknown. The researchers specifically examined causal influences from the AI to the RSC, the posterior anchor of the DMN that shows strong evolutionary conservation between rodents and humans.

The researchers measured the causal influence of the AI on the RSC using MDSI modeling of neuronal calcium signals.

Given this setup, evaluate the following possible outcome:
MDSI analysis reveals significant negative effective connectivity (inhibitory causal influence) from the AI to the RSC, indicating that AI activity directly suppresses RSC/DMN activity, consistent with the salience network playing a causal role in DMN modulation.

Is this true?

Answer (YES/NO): YES